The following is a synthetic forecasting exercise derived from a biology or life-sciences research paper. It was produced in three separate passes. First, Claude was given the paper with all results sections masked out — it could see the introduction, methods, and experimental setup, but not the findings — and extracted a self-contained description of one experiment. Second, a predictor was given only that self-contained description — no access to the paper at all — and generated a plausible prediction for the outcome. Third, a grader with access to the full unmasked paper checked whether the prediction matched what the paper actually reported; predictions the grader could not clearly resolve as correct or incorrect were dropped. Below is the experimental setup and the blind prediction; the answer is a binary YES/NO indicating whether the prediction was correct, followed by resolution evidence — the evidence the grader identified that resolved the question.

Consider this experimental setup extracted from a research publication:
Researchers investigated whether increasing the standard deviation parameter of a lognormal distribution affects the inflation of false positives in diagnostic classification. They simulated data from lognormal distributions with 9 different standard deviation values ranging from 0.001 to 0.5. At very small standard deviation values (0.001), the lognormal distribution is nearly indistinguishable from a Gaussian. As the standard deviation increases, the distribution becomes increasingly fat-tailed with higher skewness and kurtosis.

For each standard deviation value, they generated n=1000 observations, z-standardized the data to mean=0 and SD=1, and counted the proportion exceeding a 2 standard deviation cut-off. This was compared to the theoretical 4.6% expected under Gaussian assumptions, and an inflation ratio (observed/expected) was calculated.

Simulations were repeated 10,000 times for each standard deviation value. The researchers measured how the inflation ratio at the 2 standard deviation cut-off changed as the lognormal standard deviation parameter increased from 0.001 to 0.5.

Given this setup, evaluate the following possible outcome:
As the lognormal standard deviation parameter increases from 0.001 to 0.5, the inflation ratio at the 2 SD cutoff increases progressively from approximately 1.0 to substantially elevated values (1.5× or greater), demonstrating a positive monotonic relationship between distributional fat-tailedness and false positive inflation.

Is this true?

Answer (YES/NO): YES